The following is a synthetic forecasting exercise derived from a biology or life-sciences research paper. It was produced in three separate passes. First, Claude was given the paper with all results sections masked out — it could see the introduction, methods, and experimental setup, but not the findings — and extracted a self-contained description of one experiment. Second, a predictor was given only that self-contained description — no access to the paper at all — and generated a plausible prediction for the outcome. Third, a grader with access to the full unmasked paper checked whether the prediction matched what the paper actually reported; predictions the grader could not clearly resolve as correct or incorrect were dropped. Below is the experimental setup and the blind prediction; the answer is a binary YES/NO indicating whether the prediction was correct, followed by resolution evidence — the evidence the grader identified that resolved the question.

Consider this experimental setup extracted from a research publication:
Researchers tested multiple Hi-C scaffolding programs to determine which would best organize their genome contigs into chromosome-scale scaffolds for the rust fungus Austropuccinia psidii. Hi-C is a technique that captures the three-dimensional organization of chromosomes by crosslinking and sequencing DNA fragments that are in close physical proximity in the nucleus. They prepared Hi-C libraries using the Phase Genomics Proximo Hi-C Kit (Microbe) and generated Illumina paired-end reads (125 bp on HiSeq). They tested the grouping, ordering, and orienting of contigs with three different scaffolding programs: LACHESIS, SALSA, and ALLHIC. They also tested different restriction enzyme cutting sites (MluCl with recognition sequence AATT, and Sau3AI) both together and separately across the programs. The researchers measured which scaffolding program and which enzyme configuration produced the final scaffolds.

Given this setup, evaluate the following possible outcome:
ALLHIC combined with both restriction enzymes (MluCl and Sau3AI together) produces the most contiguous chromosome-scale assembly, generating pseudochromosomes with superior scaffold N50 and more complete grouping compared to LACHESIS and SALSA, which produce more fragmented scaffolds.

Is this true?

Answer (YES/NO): NO